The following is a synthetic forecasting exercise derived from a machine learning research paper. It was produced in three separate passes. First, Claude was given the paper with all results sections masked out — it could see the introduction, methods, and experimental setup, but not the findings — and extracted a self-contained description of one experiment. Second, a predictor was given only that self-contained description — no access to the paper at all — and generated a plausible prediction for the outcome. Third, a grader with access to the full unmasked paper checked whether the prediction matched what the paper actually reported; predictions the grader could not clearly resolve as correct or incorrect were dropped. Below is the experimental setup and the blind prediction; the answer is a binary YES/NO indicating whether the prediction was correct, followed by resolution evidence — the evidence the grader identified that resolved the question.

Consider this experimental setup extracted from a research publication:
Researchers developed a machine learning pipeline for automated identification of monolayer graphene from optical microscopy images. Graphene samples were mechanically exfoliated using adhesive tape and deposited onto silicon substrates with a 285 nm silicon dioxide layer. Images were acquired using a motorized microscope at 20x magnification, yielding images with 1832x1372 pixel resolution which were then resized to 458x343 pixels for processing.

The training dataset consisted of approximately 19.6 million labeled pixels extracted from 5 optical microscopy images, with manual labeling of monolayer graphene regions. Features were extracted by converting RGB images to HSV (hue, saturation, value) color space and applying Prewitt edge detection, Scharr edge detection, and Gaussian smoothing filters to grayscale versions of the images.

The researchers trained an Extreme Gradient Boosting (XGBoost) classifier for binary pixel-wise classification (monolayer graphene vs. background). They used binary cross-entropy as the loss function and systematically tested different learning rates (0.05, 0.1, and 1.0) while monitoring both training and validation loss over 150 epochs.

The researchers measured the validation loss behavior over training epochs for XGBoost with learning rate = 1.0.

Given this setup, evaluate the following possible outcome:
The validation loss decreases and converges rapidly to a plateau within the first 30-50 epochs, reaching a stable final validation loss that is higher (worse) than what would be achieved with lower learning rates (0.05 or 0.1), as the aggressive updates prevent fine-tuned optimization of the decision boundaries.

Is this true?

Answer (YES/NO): NO